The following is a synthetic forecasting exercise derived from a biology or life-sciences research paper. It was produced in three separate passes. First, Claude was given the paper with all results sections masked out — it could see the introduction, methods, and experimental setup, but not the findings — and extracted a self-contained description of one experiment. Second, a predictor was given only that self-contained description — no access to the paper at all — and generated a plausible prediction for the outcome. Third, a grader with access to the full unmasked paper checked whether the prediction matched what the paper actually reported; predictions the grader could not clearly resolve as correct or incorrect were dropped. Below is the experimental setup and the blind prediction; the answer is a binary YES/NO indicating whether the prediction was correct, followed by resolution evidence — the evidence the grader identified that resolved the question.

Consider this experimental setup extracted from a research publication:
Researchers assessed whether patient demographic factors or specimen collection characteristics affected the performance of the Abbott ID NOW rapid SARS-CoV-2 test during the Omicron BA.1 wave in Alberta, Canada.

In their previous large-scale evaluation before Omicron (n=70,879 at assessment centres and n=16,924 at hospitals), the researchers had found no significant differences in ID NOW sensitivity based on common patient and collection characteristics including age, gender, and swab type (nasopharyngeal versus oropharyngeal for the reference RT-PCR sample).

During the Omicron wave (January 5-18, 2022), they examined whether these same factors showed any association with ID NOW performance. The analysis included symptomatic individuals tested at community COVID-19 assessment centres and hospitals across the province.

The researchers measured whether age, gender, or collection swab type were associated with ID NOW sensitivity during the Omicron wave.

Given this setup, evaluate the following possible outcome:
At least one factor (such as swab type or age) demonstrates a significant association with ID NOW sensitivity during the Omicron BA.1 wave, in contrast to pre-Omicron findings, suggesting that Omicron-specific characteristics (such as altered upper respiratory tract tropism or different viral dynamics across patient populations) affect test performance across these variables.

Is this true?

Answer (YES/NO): NO